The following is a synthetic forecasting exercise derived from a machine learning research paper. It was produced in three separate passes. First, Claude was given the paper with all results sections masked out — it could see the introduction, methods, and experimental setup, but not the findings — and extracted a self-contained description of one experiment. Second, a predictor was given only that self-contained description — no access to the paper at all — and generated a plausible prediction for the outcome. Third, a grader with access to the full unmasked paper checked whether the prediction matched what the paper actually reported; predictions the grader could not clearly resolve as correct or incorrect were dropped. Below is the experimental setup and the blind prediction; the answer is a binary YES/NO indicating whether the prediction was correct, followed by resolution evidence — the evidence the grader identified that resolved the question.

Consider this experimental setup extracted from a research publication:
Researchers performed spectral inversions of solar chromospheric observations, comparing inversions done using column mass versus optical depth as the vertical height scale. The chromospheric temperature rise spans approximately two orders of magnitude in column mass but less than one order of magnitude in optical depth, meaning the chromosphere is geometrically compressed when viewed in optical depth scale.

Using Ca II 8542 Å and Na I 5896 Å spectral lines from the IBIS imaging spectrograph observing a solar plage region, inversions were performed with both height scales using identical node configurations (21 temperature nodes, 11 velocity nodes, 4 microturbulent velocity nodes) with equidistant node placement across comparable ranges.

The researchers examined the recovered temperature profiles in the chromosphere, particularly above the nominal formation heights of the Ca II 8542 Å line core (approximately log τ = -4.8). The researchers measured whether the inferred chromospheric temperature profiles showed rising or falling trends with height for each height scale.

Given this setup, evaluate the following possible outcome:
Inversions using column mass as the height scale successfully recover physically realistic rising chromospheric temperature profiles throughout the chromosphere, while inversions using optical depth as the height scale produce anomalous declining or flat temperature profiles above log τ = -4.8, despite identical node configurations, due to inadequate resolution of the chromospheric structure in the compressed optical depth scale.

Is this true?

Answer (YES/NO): YES